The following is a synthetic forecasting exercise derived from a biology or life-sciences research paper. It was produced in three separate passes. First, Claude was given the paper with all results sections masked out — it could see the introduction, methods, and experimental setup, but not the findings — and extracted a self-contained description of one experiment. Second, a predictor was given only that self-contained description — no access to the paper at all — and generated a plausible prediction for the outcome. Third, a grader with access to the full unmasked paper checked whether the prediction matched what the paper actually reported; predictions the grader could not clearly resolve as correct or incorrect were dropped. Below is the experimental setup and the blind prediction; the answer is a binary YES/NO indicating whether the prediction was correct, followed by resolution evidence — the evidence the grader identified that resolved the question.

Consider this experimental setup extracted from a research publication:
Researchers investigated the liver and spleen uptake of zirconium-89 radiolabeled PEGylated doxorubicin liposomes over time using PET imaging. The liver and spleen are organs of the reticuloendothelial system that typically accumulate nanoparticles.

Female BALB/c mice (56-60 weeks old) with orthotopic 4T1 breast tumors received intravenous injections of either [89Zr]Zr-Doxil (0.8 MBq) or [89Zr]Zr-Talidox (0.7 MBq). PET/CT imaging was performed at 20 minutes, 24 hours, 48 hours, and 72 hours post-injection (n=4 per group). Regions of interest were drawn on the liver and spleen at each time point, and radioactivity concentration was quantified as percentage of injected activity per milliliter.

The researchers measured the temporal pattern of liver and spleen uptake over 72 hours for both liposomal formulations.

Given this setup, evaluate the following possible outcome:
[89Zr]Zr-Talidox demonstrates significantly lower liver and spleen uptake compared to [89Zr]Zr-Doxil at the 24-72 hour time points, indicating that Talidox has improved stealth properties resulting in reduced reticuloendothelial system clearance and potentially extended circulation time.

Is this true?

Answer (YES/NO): NO